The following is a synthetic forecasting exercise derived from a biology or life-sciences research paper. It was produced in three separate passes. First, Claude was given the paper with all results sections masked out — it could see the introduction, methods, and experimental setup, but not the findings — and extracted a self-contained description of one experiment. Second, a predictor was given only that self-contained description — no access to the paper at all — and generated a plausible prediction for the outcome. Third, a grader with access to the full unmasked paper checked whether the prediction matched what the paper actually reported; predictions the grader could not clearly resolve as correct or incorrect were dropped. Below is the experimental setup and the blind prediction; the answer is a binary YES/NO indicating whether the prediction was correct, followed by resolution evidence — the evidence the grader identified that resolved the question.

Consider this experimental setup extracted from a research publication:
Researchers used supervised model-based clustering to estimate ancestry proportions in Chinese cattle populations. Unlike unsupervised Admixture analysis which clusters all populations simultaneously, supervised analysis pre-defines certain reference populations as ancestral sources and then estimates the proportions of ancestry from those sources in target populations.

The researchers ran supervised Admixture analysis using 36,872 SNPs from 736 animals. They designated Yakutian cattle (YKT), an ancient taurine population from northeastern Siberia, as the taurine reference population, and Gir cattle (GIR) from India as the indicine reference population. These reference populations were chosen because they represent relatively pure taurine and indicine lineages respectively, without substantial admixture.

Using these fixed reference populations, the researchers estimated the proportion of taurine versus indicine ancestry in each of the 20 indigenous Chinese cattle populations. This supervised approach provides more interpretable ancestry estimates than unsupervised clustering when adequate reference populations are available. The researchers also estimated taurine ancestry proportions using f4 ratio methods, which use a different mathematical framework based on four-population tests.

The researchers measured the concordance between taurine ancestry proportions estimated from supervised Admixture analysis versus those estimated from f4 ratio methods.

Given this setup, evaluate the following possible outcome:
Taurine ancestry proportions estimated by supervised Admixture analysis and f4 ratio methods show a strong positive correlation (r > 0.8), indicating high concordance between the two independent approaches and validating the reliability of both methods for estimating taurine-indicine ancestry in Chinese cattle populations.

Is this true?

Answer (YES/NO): YES